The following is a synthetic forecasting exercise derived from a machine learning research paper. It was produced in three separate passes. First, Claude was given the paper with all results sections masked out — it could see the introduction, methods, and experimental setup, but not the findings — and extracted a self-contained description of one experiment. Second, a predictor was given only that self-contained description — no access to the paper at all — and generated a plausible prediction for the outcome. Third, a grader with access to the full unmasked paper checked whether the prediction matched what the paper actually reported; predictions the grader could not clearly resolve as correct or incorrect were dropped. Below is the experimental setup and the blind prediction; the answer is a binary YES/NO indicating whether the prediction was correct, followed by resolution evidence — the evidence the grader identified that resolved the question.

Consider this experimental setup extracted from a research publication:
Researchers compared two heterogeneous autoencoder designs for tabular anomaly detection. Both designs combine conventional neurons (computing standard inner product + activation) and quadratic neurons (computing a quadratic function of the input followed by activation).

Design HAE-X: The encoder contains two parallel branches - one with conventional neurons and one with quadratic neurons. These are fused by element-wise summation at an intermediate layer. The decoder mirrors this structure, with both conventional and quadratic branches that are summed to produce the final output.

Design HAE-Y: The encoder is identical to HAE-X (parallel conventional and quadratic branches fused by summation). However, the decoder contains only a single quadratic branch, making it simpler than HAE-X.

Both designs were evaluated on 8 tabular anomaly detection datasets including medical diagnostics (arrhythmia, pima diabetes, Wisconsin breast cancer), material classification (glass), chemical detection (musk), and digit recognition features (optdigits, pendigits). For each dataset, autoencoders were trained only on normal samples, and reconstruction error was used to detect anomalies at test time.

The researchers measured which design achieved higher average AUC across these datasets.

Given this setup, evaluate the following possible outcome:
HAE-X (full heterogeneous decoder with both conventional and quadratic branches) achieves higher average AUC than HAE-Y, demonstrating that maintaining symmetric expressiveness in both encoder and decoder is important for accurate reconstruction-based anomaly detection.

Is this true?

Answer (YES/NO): NO